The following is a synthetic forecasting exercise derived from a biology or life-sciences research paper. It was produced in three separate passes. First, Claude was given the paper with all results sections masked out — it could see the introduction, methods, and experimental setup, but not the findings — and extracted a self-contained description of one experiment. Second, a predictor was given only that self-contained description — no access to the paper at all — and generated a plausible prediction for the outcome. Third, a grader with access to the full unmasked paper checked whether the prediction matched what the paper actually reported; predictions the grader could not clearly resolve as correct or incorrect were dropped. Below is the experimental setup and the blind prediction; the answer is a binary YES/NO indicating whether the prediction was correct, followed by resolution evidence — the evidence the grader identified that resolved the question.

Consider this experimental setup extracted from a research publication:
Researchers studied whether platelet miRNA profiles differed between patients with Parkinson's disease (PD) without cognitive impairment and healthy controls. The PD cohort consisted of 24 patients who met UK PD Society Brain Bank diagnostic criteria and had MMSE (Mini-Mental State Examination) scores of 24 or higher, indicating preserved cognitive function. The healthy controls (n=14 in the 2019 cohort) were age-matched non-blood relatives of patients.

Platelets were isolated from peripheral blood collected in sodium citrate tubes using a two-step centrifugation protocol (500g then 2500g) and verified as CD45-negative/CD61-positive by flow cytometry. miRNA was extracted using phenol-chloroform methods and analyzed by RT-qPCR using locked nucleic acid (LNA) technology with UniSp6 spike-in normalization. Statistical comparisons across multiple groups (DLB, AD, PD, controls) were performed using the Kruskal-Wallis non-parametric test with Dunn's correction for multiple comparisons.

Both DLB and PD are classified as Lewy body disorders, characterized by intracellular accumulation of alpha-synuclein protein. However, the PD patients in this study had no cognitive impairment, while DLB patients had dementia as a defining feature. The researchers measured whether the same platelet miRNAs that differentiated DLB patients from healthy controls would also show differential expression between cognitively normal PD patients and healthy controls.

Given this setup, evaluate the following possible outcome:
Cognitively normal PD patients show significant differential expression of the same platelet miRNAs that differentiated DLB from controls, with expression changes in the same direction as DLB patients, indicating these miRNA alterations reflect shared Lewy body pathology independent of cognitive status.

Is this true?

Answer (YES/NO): NO